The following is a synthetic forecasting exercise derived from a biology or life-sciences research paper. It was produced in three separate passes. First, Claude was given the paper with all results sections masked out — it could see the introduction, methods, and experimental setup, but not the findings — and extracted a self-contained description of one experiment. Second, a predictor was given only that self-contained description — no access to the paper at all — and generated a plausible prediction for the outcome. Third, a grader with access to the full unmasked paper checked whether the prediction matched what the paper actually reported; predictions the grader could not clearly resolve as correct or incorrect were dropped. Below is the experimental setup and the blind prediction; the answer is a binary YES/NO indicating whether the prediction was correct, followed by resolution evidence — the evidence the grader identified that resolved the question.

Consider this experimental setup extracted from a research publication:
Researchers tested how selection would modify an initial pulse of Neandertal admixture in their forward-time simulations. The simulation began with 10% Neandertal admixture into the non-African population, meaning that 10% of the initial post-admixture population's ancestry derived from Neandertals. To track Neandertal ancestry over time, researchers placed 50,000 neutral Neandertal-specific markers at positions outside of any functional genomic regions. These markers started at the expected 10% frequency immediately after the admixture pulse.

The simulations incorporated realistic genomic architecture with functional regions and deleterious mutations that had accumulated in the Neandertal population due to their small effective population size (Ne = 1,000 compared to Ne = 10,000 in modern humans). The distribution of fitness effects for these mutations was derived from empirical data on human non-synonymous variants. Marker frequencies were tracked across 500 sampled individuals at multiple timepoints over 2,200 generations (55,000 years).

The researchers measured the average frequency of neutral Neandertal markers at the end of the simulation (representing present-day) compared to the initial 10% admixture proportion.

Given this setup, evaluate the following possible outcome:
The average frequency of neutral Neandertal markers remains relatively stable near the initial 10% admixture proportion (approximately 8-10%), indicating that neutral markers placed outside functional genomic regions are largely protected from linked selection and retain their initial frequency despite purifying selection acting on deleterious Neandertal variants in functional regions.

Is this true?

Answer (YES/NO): NO